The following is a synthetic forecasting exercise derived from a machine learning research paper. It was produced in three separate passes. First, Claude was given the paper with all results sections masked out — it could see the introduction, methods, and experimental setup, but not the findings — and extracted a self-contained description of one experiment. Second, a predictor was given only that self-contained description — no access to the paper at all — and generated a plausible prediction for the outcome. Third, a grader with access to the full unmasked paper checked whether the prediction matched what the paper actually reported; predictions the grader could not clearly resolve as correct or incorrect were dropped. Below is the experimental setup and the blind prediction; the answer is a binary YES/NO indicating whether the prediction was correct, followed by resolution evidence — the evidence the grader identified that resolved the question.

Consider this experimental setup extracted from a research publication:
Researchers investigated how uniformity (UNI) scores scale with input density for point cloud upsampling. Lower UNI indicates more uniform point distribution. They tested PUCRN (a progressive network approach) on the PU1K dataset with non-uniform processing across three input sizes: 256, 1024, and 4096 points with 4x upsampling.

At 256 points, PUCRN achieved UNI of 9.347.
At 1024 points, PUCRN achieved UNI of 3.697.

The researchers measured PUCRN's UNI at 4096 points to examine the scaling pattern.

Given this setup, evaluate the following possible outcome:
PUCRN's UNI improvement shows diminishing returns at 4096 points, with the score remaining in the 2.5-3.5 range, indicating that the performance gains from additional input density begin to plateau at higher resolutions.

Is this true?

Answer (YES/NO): NO